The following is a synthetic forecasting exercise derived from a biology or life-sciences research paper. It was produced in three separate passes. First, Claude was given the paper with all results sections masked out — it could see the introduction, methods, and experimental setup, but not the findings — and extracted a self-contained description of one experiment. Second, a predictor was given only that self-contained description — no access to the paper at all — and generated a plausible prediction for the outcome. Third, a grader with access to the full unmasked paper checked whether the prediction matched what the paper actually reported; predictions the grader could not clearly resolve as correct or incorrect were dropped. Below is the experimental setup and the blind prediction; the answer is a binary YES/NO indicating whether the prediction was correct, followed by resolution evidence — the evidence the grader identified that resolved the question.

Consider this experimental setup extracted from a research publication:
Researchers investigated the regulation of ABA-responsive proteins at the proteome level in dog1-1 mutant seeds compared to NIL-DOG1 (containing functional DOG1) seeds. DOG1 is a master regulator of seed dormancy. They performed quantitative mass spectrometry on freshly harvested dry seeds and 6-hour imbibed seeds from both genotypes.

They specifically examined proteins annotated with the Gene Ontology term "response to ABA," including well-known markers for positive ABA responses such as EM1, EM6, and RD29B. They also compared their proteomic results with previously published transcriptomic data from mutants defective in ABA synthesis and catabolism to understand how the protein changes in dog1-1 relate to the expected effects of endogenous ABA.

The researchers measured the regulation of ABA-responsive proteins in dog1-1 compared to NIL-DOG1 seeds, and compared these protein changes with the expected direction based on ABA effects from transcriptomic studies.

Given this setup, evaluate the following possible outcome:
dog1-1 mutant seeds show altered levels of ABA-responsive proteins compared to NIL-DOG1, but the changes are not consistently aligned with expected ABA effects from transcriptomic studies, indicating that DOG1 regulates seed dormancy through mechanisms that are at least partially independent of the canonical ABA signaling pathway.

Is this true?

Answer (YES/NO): NO